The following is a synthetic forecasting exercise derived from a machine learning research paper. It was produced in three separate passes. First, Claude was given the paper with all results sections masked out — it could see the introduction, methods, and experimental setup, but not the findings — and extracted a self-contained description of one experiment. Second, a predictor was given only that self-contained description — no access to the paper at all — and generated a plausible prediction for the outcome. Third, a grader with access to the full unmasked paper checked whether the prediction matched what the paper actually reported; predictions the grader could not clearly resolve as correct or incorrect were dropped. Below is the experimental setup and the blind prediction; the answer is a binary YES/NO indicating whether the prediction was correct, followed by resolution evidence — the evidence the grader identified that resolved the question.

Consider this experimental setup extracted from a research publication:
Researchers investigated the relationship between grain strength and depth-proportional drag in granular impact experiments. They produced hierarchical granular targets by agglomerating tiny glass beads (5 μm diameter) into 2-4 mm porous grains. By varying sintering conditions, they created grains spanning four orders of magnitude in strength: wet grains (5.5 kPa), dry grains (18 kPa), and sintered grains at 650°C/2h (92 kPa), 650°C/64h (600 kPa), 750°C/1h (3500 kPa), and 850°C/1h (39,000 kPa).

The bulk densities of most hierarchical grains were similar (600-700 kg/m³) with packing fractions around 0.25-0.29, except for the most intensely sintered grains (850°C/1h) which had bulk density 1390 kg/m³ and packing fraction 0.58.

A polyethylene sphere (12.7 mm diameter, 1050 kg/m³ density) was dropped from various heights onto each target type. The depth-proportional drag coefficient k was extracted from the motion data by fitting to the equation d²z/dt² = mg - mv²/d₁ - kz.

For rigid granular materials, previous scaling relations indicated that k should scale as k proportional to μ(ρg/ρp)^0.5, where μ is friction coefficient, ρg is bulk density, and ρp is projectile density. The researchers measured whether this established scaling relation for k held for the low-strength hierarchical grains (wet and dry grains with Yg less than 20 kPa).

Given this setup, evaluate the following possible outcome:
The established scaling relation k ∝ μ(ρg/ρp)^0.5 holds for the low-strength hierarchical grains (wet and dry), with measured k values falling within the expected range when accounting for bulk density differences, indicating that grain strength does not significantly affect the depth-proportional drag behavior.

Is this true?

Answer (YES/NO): NO